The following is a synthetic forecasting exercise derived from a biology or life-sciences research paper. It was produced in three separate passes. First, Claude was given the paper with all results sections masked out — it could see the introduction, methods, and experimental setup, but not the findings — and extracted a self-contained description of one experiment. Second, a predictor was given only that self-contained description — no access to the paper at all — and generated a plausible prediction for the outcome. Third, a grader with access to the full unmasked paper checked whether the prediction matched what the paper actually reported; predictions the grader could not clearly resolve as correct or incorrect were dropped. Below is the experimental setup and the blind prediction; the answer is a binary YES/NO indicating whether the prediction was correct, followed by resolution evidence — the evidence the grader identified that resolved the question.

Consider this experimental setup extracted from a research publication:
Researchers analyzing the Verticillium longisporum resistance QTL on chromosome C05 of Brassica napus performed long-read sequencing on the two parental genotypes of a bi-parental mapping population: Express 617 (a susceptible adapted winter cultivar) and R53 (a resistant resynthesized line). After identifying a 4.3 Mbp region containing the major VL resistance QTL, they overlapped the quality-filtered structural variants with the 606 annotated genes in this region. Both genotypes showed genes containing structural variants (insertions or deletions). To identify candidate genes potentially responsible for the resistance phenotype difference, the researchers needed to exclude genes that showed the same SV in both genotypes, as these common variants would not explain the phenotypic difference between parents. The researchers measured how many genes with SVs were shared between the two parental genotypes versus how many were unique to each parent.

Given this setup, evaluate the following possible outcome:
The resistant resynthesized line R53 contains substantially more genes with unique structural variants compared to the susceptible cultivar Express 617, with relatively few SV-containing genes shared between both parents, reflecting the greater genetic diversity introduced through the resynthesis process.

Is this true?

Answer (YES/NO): NO